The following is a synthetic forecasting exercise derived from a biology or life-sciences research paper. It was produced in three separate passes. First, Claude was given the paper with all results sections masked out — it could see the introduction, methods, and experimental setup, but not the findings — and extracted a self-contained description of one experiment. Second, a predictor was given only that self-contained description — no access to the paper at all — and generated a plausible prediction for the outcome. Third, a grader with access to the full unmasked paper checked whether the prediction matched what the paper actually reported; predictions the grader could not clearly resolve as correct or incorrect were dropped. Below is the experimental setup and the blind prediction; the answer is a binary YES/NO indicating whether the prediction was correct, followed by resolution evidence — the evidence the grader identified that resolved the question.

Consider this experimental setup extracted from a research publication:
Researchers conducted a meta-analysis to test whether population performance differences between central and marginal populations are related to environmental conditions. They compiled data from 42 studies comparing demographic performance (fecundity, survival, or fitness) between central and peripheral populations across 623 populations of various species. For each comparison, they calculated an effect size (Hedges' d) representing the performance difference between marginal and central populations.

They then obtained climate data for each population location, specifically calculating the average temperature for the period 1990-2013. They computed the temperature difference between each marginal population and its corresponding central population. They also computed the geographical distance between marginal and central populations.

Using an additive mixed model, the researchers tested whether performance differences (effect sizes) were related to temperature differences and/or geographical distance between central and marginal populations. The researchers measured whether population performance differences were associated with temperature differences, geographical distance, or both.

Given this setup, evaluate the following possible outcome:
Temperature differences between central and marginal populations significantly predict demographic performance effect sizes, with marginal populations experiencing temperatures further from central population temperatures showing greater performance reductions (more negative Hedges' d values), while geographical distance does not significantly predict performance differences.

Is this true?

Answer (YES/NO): YES